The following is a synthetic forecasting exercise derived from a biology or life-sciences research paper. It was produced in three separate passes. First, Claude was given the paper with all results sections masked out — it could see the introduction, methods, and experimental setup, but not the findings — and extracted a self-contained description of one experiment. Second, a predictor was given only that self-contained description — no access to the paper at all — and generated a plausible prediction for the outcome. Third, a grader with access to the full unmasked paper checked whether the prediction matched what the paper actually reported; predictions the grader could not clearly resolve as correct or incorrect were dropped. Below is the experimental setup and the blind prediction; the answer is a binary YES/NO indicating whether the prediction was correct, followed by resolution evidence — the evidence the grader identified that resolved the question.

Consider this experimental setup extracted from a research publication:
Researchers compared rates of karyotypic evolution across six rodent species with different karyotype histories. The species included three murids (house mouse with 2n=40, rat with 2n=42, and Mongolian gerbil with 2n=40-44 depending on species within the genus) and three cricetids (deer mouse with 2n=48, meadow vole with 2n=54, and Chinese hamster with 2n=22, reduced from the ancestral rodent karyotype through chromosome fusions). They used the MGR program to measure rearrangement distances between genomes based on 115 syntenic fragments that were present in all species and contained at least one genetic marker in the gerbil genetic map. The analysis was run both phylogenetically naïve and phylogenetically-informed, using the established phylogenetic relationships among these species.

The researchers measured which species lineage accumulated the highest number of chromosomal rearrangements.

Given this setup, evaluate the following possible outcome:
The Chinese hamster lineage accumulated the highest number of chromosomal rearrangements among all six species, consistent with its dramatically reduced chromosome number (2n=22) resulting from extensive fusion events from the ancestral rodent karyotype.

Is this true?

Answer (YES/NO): NO